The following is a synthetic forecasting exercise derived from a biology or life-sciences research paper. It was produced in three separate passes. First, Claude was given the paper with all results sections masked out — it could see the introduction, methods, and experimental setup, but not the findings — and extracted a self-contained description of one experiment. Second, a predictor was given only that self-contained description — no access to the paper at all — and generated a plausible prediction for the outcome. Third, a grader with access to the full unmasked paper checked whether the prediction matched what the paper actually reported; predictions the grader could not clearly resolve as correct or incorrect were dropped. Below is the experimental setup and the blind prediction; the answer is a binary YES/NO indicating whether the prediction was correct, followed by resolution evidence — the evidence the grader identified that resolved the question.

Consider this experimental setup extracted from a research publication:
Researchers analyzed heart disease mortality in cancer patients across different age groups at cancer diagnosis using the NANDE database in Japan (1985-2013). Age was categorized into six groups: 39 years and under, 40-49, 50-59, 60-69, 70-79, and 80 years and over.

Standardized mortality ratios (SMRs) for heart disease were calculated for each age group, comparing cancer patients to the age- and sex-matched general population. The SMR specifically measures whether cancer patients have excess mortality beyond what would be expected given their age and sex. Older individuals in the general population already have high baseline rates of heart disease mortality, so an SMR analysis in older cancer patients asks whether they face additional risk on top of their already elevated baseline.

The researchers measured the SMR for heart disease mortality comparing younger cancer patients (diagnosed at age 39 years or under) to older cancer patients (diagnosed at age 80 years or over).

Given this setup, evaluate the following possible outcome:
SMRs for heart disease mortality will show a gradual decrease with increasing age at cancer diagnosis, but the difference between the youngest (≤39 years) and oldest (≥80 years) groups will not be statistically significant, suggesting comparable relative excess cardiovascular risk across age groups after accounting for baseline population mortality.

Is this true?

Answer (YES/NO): NO